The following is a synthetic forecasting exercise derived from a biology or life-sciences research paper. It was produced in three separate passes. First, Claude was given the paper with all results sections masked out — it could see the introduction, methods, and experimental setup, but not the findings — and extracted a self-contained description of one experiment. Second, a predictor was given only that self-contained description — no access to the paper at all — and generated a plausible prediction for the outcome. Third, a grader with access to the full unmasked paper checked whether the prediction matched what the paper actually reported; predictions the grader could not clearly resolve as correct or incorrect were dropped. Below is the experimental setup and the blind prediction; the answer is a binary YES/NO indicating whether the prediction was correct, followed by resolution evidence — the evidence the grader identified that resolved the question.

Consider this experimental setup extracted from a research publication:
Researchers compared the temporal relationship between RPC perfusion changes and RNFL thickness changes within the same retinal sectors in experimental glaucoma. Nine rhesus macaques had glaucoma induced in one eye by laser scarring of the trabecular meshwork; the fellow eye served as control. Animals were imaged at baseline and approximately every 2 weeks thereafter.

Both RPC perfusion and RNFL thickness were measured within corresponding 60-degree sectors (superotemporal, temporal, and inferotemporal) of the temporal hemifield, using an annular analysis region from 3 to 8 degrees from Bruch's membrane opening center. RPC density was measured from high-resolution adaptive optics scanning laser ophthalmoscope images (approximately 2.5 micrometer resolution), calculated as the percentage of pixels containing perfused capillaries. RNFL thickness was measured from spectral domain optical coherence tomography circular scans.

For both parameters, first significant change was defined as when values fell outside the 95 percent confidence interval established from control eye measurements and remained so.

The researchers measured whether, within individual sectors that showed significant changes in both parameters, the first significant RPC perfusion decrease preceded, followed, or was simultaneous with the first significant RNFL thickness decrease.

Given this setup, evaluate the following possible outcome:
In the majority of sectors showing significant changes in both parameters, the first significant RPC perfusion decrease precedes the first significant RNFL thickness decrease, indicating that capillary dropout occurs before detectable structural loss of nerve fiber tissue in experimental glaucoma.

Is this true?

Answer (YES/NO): YES